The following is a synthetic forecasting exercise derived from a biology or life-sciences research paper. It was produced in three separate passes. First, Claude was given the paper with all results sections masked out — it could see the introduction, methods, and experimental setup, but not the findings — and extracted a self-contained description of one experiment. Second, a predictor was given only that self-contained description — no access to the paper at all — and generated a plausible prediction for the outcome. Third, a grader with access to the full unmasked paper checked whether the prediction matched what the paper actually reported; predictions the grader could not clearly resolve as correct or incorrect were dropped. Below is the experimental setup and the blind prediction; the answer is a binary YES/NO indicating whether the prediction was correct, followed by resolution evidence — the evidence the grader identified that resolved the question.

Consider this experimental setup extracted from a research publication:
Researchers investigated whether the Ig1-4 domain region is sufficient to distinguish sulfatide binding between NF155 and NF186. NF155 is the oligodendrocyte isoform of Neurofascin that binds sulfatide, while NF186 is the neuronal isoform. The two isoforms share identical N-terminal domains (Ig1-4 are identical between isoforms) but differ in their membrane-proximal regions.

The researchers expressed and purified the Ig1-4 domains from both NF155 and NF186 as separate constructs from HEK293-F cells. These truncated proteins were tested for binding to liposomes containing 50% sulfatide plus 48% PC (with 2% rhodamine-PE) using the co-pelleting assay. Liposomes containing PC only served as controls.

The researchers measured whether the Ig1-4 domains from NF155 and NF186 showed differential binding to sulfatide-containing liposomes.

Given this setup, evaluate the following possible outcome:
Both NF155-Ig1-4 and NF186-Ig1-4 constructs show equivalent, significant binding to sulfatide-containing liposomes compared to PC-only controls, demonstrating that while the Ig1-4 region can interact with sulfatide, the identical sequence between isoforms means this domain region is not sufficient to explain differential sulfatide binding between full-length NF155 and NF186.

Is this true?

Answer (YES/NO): NO